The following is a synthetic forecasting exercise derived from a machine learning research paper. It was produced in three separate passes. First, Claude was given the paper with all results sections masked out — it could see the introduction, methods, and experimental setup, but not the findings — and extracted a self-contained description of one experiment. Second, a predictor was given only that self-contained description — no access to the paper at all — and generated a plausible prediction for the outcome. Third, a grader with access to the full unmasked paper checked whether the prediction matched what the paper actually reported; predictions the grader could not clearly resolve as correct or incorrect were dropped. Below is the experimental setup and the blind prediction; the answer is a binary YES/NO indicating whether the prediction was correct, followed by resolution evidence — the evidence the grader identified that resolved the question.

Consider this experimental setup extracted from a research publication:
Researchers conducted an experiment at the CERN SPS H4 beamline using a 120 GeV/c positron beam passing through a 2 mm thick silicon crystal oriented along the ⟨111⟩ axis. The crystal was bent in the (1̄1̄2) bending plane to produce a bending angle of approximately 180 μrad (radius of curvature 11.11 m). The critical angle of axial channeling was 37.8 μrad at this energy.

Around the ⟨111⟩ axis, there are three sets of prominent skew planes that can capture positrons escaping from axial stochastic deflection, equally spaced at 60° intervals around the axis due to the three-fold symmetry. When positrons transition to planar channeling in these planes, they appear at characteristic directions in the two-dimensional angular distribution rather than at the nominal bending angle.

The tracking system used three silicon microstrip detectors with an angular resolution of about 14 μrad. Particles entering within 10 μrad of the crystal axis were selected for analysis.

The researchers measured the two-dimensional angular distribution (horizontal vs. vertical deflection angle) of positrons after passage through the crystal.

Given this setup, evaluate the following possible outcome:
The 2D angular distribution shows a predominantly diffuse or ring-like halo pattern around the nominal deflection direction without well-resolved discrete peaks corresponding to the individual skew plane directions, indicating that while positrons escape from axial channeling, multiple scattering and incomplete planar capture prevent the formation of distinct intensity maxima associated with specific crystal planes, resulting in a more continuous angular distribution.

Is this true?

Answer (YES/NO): NO